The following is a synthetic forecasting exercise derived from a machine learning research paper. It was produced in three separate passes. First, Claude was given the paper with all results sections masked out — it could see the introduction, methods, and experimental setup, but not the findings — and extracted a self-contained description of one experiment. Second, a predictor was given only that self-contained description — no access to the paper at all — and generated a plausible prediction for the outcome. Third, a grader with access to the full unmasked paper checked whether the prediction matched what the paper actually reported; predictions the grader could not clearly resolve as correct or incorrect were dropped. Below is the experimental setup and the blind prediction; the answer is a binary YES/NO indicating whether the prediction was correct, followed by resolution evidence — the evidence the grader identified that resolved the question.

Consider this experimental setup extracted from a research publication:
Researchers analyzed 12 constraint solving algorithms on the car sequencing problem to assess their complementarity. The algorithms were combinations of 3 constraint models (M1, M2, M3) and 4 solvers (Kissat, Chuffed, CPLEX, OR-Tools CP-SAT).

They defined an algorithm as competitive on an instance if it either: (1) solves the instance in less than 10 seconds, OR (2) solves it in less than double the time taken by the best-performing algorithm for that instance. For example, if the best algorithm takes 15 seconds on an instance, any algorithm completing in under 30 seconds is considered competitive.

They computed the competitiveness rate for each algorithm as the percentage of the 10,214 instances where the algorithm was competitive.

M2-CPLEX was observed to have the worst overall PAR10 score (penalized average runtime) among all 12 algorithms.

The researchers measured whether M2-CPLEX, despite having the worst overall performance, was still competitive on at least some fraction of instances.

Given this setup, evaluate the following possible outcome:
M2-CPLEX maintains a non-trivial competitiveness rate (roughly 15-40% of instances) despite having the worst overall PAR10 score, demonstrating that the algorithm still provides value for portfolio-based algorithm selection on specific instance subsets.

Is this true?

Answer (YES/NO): NO